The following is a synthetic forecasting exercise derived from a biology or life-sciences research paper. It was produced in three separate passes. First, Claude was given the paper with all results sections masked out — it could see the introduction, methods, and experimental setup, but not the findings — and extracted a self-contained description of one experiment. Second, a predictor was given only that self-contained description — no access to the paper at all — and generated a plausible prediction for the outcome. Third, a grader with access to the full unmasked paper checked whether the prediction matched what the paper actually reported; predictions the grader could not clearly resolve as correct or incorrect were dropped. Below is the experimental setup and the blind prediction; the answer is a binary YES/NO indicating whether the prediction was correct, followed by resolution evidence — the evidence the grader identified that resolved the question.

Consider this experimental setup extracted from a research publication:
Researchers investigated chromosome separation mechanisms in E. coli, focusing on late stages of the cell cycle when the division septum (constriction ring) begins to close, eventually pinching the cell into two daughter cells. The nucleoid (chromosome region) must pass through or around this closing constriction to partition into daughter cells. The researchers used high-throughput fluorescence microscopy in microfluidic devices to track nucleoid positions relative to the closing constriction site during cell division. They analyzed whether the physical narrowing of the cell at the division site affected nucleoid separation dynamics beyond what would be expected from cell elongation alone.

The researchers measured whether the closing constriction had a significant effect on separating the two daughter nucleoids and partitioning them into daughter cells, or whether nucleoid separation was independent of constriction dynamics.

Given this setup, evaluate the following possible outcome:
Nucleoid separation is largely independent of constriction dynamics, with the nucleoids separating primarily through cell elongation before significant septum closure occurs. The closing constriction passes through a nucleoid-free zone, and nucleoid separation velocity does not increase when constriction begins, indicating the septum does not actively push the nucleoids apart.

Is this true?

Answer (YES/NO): NO